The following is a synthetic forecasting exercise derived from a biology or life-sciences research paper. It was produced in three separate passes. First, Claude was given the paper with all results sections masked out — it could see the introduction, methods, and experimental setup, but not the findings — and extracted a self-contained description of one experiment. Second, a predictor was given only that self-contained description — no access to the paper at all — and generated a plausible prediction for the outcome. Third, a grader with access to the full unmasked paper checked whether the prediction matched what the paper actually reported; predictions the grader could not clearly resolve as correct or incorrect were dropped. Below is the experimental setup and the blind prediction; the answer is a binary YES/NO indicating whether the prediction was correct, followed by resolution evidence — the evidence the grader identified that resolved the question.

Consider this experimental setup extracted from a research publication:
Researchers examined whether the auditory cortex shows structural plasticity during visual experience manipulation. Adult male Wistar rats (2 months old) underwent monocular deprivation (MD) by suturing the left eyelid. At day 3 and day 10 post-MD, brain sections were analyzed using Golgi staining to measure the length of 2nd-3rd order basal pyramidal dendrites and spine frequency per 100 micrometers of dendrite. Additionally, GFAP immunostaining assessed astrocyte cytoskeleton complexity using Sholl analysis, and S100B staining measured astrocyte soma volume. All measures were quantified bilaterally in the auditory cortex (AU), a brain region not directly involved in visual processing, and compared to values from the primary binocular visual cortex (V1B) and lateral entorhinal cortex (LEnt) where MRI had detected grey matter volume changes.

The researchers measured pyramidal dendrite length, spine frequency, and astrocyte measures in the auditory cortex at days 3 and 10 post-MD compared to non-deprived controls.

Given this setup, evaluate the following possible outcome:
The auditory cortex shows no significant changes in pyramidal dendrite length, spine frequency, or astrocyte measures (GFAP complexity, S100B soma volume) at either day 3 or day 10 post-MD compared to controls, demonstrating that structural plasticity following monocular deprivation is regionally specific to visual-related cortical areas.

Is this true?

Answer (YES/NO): YES